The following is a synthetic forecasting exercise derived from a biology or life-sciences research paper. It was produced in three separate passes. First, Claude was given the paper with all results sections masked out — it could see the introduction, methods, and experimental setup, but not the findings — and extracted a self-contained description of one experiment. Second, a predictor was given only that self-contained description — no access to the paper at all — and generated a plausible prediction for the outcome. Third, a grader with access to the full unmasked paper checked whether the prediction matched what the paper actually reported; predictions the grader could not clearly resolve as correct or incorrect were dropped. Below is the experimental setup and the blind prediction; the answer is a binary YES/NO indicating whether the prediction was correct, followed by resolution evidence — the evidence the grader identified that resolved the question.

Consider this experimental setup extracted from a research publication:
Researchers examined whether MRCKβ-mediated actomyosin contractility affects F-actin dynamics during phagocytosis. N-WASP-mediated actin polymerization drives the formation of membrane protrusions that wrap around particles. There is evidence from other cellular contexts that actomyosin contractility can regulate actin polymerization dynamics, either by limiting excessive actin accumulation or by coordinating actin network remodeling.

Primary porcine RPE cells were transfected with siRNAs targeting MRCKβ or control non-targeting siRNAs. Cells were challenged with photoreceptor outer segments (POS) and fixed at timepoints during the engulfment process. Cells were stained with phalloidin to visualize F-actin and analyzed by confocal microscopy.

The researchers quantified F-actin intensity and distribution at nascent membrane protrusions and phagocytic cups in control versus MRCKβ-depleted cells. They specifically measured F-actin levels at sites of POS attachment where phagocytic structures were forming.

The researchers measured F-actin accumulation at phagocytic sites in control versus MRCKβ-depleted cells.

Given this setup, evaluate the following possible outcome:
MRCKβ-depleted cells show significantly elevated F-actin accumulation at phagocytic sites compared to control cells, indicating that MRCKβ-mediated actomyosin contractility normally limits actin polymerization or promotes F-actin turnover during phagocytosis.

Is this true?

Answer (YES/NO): YES